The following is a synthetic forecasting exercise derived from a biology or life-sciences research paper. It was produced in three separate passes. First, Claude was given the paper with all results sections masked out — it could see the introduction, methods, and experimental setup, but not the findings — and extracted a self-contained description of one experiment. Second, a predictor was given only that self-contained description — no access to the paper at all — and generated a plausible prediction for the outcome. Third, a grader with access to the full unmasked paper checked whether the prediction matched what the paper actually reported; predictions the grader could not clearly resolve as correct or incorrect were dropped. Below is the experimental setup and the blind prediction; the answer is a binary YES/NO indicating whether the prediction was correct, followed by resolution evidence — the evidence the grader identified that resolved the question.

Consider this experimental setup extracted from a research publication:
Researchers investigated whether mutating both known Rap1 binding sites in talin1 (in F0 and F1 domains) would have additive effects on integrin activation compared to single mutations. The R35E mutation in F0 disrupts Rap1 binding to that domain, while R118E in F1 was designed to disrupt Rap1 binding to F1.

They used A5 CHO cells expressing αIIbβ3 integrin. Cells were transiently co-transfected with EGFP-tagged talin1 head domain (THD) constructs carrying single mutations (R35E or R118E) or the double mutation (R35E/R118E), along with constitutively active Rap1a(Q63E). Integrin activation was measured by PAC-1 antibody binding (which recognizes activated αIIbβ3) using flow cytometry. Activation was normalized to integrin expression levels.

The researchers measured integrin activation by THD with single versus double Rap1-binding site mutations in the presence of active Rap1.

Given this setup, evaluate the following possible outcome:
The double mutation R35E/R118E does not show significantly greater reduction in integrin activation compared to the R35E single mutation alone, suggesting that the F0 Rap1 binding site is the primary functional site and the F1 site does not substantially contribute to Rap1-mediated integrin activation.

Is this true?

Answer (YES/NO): NO